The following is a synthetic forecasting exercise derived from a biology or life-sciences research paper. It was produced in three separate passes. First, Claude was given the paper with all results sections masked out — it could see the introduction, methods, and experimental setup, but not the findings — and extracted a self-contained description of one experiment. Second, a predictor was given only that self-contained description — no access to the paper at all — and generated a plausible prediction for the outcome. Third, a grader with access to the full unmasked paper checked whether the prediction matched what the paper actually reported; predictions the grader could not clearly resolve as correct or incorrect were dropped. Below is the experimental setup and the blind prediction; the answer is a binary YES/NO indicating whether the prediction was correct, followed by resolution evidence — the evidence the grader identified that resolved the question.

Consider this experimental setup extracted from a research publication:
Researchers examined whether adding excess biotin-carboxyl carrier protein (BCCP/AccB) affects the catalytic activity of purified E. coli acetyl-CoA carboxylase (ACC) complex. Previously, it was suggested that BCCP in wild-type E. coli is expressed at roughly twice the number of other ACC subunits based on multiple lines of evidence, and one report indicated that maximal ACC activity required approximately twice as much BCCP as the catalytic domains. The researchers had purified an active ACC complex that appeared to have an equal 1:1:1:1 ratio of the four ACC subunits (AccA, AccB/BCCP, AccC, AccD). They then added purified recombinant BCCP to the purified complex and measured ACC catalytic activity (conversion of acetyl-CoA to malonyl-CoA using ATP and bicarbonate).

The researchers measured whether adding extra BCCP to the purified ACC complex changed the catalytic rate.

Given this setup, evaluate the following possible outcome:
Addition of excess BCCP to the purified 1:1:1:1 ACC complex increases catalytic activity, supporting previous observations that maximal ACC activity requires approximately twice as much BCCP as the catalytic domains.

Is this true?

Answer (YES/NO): NO